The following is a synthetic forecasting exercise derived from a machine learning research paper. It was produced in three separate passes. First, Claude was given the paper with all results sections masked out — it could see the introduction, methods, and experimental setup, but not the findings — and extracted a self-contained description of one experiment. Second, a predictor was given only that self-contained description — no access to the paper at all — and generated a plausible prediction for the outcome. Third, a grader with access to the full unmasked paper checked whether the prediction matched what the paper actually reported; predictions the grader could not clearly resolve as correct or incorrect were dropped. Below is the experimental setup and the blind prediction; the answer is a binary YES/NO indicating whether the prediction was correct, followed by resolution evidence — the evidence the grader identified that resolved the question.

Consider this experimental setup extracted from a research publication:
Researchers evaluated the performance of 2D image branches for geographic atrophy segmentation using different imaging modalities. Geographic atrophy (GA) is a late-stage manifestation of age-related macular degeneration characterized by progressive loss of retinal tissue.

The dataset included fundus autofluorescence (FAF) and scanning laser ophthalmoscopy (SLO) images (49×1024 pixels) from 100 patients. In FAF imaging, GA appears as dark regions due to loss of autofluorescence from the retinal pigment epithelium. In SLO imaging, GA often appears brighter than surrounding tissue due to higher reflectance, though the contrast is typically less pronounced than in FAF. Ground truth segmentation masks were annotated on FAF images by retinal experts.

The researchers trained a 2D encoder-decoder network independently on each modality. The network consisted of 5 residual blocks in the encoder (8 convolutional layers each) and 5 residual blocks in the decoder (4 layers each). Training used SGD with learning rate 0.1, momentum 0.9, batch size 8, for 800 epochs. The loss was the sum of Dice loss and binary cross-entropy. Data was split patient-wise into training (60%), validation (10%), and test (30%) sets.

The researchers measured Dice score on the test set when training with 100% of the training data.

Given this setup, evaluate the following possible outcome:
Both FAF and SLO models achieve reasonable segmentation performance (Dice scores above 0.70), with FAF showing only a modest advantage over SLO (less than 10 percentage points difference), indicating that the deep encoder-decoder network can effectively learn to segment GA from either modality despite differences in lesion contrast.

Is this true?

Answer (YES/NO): YES